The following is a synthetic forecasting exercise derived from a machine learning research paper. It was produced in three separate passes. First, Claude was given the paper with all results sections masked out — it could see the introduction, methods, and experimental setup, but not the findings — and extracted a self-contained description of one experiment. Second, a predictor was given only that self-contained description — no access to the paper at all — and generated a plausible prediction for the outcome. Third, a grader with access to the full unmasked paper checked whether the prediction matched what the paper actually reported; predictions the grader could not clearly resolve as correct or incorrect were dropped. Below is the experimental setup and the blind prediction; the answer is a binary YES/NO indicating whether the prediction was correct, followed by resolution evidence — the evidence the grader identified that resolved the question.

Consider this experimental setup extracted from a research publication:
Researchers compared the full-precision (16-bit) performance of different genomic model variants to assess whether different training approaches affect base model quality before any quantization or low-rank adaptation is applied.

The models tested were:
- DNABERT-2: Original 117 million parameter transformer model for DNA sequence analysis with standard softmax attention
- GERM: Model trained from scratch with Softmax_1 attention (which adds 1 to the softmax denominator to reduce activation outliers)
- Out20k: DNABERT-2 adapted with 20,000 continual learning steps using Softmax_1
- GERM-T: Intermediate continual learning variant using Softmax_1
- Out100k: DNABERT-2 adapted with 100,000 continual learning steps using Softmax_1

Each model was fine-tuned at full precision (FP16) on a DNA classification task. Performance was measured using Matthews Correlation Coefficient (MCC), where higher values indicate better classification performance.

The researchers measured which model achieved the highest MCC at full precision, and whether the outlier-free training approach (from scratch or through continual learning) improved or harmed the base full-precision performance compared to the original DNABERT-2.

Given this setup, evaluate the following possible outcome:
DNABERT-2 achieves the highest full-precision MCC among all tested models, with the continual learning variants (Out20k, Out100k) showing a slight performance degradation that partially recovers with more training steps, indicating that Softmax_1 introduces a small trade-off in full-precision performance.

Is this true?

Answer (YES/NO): NO